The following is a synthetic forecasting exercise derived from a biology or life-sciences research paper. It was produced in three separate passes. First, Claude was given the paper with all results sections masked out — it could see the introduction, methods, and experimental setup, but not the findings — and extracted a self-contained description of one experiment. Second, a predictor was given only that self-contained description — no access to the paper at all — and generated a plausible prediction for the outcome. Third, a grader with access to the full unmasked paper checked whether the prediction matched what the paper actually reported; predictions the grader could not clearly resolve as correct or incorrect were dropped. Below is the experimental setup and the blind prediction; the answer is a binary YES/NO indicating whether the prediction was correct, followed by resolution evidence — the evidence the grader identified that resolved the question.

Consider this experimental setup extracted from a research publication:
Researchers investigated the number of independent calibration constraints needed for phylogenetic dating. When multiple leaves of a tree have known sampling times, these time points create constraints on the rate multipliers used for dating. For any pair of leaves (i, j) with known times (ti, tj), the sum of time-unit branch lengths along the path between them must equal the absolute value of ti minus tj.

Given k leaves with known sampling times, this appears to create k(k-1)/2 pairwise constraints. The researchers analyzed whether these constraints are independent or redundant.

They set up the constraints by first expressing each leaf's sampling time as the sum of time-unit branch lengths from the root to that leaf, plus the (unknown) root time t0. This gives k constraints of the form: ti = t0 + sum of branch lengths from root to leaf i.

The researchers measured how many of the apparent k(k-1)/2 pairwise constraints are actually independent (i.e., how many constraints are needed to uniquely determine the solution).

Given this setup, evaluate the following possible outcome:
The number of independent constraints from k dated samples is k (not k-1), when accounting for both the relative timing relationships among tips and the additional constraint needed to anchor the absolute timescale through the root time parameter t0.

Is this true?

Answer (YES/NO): NO